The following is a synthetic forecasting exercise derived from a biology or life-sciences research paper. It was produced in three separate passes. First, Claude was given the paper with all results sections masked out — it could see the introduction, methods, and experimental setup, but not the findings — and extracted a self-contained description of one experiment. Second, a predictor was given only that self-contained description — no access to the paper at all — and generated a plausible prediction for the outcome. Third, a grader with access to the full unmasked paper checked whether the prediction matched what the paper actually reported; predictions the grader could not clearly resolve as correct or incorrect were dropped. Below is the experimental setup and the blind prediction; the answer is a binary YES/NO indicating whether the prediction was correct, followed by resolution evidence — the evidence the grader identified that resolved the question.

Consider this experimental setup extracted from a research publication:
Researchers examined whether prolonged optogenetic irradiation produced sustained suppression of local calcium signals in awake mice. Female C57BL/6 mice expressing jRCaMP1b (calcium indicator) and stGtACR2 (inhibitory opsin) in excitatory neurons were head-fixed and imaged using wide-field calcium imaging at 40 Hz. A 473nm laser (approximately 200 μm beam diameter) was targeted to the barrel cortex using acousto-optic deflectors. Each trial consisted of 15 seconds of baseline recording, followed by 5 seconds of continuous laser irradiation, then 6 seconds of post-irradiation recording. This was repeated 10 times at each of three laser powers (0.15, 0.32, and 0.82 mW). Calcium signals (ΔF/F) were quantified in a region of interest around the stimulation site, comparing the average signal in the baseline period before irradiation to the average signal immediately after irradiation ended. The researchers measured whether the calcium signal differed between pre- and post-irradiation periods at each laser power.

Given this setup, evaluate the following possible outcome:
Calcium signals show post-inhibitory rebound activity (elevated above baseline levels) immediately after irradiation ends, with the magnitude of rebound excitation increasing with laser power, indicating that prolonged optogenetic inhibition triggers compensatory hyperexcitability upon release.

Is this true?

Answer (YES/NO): NO